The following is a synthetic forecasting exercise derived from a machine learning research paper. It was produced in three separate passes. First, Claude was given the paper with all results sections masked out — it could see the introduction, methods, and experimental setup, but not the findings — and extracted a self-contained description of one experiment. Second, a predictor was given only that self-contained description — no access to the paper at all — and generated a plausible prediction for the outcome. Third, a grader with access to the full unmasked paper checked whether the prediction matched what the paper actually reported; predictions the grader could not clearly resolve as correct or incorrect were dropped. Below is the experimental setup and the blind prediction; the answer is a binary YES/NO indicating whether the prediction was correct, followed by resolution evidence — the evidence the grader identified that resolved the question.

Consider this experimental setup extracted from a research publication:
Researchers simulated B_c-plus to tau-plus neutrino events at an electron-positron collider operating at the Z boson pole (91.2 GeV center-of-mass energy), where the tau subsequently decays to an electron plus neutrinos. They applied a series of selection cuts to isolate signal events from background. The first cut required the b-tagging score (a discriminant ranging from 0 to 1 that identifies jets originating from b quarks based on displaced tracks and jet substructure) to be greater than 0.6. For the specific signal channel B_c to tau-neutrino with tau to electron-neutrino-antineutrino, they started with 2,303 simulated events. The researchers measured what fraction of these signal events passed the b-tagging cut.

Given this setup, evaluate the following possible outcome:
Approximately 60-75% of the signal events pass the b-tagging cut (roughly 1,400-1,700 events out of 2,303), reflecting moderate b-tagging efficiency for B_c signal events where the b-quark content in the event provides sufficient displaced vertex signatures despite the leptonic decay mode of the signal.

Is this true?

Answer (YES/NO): YES